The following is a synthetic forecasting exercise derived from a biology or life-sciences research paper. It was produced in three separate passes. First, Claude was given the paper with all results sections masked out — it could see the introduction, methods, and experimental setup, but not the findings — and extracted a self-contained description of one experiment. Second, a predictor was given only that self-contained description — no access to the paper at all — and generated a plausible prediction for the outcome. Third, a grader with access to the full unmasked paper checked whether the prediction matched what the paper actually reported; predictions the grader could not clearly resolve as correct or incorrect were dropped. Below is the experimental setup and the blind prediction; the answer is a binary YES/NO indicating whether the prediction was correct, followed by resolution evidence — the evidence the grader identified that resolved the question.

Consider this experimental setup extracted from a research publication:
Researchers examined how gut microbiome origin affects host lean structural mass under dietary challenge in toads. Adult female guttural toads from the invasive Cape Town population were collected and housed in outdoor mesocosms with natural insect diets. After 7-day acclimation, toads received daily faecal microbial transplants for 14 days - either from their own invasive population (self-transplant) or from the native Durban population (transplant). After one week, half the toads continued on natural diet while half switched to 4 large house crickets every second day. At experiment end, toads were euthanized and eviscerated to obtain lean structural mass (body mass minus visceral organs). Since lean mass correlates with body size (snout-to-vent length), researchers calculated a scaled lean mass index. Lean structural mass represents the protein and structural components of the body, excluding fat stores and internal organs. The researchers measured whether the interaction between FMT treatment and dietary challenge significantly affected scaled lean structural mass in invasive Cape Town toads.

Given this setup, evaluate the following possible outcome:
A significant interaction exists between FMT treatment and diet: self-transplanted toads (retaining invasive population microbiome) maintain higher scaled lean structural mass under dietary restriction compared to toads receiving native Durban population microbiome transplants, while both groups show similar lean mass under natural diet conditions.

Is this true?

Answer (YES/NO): NO